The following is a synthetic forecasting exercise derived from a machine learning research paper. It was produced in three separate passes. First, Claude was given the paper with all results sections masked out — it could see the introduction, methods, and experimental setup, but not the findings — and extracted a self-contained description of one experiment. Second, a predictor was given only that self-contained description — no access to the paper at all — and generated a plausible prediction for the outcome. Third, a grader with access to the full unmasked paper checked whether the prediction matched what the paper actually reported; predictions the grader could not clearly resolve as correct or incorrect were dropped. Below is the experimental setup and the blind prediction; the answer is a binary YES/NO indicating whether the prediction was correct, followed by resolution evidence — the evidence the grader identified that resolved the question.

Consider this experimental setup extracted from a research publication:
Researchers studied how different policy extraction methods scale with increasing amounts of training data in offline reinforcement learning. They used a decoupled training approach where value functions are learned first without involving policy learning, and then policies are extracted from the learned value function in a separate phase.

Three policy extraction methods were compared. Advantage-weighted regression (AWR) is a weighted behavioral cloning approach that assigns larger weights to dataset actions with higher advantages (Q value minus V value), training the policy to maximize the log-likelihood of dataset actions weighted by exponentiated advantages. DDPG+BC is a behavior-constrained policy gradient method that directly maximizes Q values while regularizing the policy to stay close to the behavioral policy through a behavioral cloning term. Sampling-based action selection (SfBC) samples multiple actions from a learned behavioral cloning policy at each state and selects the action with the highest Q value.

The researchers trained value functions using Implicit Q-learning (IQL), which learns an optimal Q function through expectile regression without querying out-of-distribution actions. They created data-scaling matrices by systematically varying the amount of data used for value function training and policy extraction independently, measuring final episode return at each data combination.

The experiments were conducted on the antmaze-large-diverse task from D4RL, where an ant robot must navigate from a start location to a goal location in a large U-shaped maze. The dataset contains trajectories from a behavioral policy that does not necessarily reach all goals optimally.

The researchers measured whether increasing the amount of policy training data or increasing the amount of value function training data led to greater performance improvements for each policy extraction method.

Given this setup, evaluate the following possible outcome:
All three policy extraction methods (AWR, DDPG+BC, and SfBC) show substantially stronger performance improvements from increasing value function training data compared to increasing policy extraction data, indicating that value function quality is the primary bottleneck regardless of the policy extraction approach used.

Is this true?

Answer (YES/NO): NO